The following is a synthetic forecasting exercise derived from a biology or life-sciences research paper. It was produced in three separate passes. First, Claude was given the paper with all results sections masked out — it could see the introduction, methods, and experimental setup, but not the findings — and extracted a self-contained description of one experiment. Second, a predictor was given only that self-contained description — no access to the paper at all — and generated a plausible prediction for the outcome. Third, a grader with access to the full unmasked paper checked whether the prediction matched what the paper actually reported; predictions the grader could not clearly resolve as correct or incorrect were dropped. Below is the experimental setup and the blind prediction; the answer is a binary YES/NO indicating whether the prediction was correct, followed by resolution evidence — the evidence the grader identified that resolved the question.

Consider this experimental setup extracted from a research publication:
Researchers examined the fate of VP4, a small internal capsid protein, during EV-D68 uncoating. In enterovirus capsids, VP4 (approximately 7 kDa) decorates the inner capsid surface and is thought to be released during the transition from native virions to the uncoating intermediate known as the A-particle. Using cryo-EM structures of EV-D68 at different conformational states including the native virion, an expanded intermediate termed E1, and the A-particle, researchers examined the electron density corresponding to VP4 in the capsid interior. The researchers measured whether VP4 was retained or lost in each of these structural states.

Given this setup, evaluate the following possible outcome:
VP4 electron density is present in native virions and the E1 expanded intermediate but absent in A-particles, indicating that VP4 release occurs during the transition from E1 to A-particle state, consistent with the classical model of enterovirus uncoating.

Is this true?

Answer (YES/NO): YES